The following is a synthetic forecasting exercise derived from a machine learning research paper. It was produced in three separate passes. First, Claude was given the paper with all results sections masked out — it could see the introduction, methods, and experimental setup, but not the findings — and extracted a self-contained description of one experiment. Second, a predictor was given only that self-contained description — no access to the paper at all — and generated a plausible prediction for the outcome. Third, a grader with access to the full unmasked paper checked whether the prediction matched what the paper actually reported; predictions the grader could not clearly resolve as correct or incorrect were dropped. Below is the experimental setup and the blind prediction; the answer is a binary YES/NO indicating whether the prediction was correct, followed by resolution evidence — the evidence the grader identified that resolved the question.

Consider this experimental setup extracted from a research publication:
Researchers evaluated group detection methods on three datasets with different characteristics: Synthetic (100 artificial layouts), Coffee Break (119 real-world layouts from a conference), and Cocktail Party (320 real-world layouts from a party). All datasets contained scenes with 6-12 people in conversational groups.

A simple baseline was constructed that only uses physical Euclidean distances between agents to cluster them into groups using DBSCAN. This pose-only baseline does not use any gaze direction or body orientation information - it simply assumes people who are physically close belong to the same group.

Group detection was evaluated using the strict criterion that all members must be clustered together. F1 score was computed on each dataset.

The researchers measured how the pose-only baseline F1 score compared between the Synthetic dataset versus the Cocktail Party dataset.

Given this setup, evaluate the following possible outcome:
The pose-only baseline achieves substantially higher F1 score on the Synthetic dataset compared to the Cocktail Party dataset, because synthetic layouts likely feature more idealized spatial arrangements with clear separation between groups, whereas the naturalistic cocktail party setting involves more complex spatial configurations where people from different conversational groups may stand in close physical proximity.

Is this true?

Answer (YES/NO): YES